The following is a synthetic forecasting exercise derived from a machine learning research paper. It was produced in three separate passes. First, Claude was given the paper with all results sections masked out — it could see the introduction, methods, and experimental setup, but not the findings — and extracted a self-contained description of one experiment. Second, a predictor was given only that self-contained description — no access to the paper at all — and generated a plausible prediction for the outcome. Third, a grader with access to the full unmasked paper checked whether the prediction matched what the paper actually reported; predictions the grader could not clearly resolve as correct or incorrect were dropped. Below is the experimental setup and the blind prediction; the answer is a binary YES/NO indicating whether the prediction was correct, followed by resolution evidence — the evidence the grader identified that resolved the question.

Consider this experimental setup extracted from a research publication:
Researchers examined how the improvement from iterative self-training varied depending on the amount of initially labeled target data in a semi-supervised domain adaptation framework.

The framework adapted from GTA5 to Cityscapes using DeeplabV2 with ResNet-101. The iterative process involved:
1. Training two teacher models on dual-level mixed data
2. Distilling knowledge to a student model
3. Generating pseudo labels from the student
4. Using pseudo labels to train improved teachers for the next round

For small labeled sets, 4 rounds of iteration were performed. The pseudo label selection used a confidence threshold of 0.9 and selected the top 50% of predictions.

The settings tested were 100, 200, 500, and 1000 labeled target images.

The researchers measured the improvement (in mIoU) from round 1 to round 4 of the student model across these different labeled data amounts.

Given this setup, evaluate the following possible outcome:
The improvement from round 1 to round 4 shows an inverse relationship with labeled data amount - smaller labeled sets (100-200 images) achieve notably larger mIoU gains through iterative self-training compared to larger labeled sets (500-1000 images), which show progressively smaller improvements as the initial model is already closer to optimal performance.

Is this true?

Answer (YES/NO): YES